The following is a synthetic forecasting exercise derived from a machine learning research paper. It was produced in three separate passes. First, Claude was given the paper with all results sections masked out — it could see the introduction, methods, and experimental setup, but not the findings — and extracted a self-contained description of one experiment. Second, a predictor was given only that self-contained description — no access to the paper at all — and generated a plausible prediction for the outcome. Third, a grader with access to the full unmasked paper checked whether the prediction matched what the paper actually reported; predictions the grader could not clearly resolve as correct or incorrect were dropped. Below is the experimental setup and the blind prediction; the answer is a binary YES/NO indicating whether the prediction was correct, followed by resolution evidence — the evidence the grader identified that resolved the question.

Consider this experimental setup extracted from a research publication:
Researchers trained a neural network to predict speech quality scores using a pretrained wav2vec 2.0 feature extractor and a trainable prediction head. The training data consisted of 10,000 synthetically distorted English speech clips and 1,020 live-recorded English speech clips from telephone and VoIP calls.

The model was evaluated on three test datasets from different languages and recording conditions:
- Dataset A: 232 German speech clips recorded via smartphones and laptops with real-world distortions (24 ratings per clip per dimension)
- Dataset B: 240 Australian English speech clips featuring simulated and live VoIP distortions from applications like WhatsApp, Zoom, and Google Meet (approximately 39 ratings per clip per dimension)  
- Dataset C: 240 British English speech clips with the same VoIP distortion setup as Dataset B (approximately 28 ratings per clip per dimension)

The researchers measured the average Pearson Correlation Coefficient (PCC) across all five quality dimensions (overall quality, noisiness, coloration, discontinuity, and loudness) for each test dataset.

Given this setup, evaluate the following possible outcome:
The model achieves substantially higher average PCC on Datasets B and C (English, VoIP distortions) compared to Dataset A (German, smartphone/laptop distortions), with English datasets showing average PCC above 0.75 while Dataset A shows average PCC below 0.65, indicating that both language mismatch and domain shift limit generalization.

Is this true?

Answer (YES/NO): NO